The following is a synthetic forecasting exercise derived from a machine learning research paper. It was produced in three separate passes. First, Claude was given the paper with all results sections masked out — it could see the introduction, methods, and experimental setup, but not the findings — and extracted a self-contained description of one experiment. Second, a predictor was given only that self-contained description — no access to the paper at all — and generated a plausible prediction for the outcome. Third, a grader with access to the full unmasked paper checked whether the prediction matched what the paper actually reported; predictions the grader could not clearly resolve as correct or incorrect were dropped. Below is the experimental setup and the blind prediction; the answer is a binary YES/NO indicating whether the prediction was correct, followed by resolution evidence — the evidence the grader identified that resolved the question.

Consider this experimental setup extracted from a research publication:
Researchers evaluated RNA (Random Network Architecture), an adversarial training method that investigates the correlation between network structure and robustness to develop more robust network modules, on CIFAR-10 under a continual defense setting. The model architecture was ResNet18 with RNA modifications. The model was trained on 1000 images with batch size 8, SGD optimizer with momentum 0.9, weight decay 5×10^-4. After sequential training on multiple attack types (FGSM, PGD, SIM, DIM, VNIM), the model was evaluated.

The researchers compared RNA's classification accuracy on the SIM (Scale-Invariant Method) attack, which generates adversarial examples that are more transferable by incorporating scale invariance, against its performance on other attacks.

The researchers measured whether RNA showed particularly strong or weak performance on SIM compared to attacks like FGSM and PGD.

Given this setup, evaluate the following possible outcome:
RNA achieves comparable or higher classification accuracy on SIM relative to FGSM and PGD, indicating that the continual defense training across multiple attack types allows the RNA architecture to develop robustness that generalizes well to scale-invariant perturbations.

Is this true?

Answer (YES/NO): YES